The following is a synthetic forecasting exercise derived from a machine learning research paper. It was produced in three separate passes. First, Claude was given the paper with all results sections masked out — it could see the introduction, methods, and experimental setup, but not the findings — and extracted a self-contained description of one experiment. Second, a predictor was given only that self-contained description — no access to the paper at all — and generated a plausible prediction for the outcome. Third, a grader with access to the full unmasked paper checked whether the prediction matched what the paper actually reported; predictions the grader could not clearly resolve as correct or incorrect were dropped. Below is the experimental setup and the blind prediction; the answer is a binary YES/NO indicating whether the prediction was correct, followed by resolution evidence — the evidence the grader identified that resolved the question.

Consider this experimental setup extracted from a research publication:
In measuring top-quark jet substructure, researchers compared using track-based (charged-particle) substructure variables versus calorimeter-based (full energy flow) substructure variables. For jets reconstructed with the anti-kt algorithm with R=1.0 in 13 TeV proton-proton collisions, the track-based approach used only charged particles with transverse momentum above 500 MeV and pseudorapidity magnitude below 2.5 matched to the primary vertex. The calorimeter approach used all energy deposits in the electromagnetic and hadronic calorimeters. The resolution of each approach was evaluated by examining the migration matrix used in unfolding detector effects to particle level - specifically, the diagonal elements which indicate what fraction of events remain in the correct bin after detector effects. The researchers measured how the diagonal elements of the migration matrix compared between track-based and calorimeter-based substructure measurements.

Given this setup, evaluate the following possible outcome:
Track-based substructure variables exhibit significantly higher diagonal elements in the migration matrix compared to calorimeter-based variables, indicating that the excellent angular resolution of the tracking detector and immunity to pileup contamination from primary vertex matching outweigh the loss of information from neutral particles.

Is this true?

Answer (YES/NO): YES